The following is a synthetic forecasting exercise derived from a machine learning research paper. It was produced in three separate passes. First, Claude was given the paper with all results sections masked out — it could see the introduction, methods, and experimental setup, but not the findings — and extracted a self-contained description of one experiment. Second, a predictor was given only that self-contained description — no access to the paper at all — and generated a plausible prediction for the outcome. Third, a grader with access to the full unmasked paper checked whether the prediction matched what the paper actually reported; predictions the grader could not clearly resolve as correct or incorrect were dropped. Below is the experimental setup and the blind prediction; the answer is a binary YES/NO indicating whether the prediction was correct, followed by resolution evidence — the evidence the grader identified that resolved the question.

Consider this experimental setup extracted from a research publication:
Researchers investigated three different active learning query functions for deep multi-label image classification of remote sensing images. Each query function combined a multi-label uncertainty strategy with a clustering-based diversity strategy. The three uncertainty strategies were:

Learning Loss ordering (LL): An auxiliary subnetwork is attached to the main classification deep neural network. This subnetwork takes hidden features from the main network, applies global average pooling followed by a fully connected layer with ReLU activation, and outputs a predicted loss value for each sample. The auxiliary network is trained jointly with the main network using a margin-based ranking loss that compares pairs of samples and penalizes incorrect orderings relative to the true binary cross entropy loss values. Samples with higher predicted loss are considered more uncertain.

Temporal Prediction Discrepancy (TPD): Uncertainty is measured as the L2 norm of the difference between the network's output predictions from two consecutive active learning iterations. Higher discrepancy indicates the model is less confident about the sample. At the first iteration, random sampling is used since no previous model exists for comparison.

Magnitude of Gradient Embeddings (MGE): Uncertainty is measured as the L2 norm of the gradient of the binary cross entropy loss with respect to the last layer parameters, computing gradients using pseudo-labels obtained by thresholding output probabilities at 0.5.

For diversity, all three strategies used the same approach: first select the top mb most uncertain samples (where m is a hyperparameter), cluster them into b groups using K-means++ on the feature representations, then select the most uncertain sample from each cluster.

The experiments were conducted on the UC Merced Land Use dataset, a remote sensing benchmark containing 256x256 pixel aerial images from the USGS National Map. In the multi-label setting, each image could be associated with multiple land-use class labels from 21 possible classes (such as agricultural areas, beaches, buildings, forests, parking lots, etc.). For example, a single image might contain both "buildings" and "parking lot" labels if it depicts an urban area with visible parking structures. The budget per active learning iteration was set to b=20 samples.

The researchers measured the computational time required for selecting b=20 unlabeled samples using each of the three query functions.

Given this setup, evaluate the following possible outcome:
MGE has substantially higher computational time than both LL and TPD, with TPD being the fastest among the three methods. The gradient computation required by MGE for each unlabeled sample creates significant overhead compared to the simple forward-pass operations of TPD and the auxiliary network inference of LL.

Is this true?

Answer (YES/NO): NO